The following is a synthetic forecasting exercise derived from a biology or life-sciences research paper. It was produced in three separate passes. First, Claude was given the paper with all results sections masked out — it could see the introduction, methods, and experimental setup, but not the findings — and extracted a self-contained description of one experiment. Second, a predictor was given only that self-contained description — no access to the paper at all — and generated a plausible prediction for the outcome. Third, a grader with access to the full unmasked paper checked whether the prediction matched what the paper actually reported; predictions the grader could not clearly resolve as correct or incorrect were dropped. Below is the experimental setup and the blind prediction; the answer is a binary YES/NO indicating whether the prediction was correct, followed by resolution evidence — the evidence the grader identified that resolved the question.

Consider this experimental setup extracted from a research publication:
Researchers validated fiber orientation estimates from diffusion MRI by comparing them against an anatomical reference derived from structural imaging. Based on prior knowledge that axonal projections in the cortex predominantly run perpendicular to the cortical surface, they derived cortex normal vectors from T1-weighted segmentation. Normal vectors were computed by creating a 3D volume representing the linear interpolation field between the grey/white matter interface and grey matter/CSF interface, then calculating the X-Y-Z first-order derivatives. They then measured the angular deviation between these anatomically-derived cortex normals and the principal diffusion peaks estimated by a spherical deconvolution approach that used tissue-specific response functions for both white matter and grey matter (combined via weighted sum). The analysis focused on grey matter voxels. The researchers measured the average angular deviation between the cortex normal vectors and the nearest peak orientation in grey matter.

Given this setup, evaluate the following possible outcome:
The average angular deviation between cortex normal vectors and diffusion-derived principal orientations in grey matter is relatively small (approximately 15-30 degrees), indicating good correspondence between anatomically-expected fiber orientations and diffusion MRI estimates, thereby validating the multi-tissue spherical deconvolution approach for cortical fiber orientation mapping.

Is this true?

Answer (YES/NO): YES